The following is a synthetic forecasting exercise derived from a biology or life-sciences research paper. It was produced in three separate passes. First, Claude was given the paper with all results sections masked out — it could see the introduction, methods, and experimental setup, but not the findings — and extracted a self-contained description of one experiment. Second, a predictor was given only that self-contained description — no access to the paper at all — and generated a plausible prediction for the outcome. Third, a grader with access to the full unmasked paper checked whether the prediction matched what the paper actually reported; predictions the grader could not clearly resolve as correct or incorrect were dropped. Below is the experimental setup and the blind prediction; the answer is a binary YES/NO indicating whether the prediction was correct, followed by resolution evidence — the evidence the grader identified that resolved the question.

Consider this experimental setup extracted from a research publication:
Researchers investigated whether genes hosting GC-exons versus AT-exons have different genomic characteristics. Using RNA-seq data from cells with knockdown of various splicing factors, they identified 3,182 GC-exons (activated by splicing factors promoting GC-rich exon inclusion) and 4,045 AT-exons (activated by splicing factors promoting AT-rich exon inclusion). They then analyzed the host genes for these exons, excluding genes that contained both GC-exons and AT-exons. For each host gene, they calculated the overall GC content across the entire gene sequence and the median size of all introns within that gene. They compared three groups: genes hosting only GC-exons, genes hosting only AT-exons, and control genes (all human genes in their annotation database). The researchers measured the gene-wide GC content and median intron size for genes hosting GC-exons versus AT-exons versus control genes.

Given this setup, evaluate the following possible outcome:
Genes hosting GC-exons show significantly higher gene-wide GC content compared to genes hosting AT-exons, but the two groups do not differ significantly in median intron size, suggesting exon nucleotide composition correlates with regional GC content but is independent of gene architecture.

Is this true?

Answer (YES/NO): NO